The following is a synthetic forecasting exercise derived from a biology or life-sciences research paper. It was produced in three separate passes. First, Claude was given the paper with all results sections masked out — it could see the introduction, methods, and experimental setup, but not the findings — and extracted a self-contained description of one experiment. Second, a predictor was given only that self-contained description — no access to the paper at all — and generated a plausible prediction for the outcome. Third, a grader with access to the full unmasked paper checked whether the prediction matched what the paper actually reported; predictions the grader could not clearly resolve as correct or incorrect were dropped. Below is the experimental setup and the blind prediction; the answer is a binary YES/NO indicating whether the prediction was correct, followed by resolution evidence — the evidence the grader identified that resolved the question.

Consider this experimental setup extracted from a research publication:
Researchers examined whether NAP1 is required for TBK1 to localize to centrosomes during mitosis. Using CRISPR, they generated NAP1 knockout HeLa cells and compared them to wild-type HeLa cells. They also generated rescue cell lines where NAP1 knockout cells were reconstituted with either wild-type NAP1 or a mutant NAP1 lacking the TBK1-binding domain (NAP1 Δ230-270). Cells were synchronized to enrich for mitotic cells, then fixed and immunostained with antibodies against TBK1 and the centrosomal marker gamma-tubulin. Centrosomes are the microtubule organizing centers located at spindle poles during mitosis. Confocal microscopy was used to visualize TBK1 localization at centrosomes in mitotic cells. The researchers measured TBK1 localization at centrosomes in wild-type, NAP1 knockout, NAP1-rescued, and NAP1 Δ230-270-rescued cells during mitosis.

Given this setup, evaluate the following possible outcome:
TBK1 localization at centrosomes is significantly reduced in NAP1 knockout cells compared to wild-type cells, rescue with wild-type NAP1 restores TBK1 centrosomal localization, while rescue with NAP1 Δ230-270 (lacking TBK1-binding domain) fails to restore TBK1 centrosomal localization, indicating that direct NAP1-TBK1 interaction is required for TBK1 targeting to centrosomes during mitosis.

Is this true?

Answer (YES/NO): YES